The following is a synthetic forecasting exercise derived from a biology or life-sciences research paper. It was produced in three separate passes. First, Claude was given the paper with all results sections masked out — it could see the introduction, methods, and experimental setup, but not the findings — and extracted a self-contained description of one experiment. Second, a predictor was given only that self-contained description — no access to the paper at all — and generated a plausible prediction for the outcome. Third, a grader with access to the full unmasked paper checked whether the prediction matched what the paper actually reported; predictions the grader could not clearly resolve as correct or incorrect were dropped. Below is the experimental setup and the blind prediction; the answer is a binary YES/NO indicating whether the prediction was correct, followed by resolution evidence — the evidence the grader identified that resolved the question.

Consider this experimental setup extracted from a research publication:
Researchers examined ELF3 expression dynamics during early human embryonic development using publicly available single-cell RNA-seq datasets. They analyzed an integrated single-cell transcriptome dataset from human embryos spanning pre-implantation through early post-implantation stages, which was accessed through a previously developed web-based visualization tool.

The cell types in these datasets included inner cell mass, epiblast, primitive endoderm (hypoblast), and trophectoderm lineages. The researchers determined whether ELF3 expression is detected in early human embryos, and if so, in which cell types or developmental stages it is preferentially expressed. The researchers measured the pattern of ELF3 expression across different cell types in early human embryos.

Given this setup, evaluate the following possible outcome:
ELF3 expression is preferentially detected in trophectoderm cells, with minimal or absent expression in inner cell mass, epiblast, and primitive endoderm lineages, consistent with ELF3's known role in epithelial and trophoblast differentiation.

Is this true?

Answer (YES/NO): NO